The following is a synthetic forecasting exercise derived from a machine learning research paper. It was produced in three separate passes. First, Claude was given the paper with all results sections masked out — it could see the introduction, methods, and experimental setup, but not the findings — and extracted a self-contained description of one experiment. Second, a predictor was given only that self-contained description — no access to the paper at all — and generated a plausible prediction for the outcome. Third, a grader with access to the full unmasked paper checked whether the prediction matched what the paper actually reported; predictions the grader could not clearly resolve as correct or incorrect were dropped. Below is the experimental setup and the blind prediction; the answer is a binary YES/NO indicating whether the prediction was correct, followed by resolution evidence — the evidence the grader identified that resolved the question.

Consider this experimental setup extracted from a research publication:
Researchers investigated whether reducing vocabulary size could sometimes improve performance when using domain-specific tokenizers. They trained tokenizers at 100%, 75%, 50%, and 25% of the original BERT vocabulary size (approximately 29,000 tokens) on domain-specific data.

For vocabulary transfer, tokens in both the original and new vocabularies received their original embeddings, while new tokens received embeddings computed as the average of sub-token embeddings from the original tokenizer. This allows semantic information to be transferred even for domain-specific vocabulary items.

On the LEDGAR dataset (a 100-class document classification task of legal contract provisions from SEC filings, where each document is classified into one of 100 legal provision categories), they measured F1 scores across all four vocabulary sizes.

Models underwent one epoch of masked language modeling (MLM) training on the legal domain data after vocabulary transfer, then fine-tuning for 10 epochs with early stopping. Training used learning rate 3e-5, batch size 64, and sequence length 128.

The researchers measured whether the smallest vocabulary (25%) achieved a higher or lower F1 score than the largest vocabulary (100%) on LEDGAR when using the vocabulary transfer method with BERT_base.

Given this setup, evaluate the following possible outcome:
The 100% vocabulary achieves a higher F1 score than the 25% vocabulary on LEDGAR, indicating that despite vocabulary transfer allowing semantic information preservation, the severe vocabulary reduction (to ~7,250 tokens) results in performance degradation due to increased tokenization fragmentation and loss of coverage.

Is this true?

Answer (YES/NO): NO